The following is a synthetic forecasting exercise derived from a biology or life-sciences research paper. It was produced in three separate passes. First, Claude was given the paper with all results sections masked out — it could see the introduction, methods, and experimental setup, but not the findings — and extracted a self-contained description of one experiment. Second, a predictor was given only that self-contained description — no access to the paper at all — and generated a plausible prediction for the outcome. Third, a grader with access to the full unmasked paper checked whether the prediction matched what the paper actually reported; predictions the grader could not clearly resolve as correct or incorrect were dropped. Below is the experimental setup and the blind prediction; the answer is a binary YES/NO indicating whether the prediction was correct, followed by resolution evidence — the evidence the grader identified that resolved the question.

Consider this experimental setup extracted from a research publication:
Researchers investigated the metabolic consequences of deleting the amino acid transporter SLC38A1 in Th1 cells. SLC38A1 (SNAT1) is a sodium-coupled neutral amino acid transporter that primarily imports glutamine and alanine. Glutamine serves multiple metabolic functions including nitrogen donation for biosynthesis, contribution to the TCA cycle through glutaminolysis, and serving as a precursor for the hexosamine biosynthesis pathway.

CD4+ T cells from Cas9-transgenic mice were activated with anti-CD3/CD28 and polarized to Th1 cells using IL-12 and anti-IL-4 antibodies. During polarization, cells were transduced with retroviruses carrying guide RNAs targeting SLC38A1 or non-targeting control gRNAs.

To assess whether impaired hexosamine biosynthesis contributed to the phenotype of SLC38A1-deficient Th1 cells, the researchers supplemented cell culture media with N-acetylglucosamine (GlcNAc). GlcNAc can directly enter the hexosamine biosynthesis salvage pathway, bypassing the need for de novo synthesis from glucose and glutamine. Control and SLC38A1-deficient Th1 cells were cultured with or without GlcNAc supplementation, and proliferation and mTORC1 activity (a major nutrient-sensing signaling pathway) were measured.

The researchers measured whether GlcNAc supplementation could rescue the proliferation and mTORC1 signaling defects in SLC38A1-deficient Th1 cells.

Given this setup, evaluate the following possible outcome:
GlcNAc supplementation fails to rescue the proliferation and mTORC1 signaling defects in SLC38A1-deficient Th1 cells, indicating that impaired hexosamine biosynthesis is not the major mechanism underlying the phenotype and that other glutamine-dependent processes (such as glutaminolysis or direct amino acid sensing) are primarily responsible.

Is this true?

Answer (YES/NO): NO